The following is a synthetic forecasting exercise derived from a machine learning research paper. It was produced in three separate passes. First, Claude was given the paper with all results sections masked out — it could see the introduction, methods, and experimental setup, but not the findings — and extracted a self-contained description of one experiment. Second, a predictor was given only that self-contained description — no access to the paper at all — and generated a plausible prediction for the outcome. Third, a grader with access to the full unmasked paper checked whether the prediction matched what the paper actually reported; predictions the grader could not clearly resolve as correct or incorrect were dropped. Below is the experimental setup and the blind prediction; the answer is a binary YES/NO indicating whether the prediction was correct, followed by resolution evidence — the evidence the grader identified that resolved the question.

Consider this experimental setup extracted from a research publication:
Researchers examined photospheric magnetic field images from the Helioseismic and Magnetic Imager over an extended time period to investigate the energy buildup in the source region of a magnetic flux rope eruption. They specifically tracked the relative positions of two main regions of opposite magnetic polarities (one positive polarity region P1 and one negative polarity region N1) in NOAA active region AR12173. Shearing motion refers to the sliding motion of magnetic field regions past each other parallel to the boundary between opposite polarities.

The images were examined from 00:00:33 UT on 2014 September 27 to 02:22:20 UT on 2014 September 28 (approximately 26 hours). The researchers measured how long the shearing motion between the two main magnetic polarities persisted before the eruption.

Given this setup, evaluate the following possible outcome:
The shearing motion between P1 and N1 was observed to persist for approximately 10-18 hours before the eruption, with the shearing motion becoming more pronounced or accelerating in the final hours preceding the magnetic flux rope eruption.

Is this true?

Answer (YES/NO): NO